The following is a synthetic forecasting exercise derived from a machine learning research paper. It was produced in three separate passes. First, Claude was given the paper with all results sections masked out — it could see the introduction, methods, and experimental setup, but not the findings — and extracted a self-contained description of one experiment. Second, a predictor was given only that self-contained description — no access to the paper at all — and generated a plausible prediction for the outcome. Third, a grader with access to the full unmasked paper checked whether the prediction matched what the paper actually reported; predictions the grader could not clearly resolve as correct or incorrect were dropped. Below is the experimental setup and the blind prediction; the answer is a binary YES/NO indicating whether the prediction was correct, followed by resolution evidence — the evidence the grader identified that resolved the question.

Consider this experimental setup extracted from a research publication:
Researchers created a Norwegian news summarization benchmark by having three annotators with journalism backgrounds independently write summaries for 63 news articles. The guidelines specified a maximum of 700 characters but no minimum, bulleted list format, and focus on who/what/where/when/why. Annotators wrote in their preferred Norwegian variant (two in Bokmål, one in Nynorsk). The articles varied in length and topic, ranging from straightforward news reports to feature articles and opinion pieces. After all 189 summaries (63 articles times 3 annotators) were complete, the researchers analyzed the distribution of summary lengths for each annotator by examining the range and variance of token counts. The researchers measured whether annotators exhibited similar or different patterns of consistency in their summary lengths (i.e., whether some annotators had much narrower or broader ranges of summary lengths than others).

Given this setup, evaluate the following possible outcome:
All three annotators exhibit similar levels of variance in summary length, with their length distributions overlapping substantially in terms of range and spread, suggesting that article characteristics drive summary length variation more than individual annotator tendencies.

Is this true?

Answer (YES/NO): NO